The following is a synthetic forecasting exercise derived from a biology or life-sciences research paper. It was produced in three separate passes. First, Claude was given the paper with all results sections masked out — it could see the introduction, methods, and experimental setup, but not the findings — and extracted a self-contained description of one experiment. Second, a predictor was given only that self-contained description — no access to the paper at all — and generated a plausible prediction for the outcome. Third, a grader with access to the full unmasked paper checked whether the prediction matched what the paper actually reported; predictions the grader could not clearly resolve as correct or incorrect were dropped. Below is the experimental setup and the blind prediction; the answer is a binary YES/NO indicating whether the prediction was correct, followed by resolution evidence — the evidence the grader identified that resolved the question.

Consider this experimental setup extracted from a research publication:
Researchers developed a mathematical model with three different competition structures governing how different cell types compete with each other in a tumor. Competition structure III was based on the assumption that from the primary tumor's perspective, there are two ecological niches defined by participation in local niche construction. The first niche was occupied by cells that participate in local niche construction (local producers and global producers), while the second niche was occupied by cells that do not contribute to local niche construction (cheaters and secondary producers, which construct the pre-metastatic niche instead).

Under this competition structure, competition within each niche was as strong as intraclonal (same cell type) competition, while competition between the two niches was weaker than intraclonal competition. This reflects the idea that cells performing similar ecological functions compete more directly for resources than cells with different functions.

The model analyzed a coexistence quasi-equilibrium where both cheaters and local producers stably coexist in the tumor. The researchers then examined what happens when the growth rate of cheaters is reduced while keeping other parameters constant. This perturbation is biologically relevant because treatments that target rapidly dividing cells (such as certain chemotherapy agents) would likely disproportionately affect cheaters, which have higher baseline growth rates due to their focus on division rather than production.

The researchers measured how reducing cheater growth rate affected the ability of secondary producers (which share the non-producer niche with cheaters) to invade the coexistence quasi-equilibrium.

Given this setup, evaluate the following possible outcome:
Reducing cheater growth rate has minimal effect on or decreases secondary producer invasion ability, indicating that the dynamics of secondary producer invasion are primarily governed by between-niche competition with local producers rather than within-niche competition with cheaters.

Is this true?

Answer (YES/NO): NO